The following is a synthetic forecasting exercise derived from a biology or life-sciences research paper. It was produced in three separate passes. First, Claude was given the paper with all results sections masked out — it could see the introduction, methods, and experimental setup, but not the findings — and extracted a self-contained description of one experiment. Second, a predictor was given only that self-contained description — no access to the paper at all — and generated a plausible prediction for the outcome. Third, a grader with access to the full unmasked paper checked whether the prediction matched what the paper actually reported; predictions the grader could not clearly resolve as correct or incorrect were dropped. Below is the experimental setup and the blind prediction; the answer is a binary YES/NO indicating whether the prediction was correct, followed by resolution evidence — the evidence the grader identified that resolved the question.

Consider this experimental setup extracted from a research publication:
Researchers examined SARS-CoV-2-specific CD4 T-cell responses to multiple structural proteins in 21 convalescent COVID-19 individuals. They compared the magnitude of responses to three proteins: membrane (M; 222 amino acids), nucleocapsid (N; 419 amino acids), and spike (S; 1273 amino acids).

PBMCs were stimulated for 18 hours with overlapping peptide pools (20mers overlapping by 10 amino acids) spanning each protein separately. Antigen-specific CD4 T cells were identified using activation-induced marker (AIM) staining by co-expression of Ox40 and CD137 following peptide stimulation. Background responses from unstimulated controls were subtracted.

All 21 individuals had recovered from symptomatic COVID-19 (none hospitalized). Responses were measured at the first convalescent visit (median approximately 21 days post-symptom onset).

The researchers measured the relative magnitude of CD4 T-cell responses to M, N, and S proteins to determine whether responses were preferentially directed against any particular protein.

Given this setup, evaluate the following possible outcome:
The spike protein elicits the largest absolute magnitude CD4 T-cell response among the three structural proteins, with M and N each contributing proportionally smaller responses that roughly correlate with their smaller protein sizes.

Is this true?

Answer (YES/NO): NO